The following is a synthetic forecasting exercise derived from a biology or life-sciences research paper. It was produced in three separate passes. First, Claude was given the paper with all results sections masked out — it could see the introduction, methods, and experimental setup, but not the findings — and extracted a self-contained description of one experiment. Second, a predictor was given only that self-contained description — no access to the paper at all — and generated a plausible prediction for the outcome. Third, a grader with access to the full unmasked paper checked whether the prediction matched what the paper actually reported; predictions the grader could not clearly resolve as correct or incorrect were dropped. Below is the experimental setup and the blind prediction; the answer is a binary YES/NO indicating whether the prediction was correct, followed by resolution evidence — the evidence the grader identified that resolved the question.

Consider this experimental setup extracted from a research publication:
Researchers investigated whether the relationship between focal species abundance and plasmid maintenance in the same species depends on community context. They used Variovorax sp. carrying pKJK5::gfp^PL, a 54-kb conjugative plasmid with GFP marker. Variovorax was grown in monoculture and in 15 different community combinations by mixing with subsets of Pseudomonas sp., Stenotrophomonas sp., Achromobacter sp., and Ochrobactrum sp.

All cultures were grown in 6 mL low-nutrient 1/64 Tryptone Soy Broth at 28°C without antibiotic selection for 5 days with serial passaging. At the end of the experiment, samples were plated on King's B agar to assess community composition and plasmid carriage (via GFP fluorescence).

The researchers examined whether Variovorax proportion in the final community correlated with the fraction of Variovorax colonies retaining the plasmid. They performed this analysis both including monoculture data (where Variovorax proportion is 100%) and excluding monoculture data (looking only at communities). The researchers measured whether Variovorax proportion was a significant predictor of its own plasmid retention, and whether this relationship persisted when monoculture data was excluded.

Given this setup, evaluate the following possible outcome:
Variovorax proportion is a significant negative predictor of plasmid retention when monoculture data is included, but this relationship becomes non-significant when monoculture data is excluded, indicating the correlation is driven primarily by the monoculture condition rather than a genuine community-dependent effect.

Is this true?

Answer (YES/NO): NO